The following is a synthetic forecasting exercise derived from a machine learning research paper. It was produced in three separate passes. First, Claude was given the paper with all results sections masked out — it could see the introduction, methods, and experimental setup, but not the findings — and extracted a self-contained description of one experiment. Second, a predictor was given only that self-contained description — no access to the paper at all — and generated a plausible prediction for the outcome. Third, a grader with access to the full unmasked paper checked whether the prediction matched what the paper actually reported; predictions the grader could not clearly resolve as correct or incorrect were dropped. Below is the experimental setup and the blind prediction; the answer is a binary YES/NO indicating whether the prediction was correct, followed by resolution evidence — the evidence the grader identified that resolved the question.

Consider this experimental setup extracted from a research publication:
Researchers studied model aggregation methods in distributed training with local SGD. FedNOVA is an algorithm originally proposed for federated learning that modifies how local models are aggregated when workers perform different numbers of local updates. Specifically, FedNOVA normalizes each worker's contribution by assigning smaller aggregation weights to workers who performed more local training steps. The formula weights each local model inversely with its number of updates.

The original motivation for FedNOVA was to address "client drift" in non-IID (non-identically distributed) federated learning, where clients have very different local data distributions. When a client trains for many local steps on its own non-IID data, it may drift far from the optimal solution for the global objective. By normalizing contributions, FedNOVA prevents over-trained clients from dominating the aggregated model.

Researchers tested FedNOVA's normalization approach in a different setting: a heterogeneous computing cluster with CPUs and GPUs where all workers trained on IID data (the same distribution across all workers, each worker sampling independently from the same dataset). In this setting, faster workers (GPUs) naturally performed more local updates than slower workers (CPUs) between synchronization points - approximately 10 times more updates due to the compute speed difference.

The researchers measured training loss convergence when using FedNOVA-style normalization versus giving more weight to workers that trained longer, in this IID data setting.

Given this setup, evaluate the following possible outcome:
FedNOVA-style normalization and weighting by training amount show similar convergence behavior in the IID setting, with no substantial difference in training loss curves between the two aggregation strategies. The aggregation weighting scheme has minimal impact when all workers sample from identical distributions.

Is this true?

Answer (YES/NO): NO